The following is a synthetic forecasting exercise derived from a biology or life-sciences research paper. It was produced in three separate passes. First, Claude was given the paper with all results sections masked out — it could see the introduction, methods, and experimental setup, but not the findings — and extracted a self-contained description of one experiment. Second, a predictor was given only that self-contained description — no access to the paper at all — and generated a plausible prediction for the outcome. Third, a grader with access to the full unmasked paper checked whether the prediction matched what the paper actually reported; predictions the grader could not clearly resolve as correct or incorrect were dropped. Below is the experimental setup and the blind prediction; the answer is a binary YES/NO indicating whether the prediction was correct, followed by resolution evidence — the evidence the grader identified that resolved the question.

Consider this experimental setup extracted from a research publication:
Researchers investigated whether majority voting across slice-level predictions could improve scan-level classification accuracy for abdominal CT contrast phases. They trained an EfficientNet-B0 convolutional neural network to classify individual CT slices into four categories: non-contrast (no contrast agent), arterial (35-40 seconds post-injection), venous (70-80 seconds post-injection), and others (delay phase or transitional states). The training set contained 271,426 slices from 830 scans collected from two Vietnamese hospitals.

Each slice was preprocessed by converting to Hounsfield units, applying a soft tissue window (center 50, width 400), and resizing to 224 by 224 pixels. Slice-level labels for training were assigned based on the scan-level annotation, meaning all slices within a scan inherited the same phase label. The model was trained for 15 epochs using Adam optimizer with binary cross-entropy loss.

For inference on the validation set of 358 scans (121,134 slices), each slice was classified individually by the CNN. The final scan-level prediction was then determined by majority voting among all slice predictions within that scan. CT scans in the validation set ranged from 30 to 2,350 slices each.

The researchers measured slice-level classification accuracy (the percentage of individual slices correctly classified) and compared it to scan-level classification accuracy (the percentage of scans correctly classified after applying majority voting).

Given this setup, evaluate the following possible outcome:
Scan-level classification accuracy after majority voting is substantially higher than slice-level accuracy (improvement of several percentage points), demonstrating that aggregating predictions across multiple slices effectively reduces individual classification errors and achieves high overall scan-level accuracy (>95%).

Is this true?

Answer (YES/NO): NO